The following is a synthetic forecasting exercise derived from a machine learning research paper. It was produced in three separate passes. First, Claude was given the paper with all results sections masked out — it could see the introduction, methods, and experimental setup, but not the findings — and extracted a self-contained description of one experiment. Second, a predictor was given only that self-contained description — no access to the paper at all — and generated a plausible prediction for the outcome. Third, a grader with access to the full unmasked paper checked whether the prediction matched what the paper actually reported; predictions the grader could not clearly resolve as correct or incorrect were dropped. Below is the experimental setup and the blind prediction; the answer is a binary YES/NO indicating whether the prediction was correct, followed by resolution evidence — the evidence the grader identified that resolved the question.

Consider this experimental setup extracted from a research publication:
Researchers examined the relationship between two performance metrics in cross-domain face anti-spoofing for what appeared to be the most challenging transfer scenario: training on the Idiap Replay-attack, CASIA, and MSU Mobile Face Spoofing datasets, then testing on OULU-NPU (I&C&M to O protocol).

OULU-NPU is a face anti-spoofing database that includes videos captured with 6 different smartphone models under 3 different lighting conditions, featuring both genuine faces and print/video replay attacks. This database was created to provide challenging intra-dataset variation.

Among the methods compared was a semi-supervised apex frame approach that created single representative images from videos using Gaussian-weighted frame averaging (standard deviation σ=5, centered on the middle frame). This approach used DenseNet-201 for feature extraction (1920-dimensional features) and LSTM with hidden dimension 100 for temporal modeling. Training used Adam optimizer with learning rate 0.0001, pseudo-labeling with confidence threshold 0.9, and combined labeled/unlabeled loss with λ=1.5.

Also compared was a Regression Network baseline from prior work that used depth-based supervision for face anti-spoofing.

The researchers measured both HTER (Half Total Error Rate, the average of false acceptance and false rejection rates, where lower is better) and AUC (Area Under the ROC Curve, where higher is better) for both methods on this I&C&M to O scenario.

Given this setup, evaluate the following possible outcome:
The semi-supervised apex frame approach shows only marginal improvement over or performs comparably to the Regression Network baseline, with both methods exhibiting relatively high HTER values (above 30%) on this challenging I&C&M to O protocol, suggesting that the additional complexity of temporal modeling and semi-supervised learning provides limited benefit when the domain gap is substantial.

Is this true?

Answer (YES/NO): NO